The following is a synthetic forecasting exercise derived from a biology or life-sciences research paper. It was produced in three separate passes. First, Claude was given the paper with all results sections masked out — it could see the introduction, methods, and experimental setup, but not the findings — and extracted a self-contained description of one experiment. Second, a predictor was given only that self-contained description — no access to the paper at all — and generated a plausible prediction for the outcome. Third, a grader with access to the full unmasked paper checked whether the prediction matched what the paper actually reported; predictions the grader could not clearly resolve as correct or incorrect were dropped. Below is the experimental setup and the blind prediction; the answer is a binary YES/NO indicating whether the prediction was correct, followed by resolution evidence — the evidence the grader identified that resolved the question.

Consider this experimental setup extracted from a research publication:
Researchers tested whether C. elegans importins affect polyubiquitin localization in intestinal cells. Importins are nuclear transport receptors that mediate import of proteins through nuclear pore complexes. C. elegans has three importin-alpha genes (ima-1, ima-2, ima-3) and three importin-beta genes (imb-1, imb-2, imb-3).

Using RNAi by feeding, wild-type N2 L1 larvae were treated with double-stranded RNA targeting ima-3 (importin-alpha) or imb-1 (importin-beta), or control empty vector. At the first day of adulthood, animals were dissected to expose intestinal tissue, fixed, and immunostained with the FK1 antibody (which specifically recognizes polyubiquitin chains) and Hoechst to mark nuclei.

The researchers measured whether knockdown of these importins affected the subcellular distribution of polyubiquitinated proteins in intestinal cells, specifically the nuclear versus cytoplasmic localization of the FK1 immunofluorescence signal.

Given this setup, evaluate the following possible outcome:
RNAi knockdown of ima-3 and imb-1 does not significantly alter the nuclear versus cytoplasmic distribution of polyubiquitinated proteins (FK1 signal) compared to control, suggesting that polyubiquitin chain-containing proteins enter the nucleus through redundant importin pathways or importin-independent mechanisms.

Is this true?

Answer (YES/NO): NO